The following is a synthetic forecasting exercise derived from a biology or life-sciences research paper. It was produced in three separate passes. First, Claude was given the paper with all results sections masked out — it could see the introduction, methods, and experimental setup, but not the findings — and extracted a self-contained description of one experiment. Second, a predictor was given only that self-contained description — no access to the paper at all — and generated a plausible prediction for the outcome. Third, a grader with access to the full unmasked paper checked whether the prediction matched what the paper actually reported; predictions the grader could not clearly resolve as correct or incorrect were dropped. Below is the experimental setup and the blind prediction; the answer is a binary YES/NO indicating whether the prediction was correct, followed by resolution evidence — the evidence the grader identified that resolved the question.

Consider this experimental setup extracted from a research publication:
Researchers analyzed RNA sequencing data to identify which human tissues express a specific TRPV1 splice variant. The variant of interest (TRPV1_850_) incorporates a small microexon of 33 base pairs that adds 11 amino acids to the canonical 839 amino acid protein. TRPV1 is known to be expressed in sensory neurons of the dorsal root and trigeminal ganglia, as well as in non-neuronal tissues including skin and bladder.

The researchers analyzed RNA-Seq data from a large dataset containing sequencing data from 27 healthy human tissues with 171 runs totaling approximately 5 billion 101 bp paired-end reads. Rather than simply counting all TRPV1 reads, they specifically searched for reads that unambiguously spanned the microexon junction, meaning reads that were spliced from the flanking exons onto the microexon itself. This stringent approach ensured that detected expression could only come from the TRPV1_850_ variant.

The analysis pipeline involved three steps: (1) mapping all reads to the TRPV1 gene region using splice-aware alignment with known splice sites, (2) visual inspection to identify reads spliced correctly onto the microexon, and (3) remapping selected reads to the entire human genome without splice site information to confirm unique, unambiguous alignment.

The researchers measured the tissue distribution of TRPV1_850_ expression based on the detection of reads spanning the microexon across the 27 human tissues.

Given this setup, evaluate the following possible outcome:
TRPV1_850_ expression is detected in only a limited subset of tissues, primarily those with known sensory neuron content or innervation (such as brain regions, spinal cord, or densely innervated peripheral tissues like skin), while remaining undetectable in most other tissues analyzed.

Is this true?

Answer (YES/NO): NO